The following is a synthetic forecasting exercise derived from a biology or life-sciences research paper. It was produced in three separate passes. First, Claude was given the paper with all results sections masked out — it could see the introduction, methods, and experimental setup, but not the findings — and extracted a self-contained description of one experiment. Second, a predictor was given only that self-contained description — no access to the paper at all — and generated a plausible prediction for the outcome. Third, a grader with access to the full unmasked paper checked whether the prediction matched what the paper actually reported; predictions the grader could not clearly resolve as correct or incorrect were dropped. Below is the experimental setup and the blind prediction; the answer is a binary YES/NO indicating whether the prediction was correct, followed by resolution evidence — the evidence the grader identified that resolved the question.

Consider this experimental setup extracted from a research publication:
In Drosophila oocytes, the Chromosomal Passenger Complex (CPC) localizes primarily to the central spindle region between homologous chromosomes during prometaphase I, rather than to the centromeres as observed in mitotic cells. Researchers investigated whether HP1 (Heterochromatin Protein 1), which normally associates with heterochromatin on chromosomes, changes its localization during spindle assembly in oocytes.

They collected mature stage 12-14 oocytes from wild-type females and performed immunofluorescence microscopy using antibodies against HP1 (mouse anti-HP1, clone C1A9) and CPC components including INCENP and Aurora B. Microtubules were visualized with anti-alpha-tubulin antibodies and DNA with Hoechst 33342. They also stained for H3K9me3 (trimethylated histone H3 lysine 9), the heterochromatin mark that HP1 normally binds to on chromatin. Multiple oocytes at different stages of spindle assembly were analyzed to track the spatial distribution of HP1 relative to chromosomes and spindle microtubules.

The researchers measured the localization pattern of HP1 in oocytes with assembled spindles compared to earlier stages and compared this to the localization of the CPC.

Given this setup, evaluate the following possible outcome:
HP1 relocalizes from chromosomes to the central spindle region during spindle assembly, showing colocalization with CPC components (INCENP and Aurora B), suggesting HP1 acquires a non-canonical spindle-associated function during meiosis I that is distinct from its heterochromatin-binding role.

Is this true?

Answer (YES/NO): YES